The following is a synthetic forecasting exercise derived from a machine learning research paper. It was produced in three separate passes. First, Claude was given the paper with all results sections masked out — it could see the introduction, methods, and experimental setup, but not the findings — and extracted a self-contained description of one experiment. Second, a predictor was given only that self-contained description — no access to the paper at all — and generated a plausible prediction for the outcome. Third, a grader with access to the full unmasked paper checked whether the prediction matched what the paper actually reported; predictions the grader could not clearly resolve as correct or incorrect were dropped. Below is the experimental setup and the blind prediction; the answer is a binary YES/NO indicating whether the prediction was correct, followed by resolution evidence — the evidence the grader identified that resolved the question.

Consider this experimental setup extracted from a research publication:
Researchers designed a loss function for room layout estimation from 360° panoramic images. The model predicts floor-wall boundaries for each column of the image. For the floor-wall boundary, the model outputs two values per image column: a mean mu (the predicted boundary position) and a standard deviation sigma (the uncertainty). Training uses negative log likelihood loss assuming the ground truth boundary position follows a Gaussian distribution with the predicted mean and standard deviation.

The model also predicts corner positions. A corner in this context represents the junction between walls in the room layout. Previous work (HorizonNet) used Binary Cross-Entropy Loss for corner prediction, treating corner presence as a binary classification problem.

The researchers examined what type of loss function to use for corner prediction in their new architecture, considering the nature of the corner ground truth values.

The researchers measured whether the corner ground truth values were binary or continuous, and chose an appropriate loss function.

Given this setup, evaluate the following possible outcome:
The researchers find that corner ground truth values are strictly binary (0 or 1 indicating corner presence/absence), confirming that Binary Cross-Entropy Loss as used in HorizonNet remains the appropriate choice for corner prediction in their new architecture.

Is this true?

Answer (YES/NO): NO